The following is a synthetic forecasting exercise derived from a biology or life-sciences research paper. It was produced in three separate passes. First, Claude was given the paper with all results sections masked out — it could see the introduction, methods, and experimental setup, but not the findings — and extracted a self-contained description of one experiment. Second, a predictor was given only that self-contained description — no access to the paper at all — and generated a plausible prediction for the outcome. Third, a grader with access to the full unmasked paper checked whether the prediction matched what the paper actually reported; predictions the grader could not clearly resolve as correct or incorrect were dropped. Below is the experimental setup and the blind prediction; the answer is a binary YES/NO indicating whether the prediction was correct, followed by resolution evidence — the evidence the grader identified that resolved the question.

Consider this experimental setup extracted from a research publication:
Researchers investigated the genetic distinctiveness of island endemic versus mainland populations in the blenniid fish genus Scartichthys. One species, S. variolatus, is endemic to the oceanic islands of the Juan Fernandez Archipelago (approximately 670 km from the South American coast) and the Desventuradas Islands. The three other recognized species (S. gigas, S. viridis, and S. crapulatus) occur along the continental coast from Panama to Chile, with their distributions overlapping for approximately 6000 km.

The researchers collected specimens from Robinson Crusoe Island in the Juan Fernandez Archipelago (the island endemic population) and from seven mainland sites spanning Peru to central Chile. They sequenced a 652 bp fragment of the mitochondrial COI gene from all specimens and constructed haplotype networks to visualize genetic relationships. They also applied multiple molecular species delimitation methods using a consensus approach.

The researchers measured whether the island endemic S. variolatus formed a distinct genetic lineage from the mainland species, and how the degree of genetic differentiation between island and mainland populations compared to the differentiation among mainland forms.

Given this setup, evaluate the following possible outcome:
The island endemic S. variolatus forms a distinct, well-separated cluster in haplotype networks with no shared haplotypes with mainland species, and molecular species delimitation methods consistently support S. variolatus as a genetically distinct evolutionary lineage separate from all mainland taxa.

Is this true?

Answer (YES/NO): YES